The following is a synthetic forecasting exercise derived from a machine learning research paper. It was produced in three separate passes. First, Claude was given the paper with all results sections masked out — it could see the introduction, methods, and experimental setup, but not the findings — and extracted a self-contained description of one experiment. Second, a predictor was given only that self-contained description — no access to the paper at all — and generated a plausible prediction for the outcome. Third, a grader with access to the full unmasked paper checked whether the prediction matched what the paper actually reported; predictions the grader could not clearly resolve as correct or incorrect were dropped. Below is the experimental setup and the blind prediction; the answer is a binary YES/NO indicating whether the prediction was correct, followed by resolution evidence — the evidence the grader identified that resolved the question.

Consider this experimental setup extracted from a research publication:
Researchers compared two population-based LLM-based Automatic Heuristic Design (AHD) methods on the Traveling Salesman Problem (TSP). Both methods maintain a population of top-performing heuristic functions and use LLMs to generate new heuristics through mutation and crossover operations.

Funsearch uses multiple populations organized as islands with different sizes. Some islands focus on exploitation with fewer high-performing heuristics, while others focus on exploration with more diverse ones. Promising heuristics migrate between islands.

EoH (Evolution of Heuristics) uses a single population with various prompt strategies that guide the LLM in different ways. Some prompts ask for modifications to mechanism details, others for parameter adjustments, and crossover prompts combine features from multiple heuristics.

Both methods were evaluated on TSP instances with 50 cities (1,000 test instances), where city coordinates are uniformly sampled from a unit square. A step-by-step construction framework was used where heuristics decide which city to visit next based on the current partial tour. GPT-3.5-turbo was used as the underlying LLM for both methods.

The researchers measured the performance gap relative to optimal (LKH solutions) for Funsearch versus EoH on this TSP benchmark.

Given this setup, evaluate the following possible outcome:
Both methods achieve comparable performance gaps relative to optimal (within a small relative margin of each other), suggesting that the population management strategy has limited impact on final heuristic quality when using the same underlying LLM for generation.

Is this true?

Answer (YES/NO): NO